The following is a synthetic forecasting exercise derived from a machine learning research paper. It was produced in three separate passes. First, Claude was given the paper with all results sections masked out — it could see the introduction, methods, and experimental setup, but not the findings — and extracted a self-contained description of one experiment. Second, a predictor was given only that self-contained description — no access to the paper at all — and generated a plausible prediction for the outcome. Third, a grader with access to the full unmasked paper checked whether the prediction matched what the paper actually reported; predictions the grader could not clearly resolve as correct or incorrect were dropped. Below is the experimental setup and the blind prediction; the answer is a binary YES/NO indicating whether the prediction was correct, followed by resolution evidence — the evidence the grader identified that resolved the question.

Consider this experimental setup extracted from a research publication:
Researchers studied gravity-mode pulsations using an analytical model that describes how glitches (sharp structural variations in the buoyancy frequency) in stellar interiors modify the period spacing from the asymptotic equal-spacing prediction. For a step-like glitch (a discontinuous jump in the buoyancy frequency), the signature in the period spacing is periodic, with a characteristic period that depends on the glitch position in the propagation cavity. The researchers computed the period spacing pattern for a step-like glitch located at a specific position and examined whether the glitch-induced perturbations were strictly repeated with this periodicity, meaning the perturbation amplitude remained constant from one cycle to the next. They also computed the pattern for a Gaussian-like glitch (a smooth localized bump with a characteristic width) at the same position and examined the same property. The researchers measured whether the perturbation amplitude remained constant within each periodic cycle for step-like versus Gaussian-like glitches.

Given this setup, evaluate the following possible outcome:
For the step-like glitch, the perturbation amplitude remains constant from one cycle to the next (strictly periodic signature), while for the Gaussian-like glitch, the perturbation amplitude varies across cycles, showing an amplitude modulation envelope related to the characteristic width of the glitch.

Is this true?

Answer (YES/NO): YES